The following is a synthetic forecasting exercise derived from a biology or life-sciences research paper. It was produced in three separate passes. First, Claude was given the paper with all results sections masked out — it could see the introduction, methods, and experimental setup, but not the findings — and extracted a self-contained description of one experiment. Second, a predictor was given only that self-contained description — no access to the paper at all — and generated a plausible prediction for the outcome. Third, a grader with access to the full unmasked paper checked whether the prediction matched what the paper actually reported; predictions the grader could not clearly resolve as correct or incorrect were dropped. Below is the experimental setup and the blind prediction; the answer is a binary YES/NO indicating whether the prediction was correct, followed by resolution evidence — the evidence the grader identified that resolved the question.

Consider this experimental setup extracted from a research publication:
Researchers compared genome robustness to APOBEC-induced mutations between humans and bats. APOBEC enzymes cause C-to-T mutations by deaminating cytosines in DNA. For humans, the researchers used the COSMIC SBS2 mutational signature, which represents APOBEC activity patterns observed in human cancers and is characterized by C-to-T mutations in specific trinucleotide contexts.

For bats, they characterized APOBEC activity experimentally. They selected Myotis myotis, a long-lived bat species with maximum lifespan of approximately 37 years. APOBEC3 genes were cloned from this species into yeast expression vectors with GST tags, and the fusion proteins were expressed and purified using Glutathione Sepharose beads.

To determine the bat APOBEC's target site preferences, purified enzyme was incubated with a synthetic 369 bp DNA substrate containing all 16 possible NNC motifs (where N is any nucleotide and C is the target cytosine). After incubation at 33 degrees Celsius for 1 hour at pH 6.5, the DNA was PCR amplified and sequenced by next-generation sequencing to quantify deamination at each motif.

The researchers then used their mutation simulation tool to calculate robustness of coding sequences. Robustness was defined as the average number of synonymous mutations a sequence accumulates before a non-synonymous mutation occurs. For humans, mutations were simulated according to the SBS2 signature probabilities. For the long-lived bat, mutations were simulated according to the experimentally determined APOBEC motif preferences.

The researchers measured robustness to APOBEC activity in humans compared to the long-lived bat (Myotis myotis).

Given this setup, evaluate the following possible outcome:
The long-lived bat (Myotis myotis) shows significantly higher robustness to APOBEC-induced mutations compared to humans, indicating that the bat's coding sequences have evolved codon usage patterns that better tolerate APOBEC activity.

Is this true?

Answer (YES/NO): YES